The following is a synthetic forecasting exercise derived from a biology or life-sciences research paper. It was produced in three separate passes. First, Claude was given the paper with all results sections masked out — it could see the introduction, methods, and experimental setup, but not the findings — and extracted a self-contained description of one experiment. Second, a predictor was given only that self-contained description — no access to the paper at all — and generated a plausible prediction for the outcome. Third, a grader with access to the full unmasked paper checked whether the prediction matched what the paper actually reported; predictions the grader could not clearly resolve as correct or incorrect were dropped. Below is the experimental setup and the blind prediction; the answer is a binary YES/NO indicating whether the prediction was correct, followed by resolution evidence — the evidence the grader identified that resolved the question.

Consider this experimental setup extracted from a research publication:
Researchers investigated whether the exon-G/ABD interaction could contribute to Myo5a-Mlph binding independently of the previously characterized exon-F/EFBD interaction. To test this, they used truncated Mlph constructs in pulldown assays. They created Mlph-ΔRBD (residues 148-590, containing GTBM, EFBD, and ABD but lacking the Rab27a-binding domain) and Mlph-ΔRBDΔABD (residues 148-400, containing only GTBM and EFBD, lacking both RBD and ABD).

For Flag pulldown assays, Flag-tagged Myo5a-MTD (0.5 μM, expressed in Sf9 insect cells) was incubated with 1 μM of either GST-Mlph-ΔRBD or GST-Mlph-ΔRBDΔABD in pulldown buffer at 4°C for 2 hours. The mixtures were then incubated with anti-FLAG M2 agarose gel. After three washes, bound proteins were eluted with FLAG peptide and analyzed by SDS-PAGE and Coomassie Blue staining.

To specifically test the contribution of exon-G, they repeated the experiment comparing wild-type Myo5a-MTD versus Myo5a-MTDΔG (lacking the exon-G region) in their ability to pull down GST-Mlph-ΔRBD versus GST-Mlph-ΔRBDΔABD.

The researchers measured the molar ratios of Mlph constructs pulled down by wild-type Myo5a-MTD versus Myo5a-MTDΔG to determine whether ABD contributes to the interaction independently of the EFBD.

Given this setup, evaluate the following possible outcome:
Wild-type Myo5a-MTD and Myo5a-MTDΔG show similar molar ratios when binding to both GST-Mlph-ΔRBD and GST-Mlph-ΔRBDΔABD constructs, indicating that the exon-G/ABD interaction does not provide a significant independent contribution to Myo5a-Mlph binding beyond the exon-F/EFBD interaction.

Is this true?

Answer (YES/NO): NO